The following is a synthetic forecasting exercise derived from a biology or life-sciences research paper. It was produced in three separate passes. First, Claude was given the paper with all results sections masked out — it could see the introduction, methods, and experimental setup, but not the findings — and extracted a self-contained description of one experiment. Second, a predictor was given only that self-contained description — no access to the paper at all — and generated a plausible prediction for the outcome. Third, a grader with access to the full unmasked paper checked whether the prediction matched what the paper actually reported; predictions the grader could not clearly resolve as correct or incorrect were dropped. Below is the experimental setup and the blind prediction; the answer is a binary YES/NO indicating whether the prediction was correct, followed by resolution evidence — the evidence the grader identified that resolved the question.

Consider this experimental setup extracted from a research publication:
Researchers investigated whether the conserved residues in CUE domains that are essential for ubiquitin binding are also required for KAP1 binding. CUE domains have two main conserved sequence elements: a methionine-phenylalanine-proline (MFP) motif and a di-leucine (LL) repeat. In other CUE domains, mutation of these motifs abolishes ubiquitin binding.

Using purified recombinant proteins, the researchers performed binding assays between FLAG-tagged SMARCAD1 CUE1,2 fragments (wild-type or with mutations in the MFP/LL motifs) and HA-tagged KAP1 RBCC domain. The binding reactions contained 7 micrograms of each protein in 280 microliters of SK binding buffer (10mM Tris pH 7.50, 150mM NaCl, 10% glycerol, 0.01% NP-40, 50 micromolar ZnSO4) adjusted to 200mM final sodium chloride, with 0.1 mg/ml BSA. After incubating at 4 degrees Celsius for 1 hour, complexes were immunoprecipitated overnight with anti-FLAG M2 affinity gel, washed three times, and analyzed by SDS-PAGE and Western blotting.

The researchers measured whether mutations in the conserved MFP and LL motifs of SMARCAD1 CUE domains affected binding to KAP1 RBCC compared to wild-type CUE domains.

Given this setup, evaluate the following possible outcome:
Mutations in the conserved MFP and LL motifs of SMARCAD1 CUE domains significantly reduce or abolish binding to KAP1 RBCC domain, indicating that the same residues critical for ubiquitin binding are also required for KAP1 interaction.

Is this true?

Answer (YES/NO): NO